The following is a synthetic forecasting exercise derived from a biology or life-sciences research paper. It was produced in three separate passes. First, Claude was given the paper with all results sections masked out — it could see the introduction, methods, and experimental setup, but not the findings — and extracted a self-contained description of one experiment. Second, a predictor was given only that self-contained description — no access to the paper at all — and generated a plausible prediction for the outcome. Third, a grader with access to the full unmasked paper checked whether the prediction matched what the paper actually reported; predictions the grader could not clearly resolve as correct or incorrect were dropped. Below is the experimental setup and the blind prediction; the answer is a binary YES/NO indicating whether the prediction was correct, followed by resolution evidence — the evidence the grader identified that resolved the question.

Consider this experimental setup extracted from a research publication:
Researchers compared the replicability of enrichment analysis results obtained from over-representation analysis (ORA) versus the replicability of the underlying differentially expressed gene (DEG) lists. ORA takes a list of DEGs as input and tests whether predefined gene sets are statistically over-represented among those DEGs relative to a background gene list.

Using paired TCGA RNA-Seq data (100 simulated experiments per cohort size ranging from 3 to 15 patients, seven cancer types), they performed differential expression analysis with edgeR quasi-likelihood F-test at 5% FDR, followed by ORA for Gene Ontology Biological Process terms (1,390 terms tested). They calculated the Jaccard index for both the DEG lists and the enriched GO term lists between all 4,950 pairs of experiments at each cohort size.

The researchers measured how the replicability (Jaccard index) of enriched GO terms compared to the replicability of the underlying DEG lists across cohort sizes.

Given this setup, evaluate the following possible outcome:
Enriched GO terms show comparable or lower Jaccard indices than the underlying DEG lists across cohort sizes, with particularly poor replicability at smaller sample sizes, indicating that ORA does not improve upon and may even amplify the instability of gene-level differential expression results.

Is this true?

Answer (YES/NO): YES